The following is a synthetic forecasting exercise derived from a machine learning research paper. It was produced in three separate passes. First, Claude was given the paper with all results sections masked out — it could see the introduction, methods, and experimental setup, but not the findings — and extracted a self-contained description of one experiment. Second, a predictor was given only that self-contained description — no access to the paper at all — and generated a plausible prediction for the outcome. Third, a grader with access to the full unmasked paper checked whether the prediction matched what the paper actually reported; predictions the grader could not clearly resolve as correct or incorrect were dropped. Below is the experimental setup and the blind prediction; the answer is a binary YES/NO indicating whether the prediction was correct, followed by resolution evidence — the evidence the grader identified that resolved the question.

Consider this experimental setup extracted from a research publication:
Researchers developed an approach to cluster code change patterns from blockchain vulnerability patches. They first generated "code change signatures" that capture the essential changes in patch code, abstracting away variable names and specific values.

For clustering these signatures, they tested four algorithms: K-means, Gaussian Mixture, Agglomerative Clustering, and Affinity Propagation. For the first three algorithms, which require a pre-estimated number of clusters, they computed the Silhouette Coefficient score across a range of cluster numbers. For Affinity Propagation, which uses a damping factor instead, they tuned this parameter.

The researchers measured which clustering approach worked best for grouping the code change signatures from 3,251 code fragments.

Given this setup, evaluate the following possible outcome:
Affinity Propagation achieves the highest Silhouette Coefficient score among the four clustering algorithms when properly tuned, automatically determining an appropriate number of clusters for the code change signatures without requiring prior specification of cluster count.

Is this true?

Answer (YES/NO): NO